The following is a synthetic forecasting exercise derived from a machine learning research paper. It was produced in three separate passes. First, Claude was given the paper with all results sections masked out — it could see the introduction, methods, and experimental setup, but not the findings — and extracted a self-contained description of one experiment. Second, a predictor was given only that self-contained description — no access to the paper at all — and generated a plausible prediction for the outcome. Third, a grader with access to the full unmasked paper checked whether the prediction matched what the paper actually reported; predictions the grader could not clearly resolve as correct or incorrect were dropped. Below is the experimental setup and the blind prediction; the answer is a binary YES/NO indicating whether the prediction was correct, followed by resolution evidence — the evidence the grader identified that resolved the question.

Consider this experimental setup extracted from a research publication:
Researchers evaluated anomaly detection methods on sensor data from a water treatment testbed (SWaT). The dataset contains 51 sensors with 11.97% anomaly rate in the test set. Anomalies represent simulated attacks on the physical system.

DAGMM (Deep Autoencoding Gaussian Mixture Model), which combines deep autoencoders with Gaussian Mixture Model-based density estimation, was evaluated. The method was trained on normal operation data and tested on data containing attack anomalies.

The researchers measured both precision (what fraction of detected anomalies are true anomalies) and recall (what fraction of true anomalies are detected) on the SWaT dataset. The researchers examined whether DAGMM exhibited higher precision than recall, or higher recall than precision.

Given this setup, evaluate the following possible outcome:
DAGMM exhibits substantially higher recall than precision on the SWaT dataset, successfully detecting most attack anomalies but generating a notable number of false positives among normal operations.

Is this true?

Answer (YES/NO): YES